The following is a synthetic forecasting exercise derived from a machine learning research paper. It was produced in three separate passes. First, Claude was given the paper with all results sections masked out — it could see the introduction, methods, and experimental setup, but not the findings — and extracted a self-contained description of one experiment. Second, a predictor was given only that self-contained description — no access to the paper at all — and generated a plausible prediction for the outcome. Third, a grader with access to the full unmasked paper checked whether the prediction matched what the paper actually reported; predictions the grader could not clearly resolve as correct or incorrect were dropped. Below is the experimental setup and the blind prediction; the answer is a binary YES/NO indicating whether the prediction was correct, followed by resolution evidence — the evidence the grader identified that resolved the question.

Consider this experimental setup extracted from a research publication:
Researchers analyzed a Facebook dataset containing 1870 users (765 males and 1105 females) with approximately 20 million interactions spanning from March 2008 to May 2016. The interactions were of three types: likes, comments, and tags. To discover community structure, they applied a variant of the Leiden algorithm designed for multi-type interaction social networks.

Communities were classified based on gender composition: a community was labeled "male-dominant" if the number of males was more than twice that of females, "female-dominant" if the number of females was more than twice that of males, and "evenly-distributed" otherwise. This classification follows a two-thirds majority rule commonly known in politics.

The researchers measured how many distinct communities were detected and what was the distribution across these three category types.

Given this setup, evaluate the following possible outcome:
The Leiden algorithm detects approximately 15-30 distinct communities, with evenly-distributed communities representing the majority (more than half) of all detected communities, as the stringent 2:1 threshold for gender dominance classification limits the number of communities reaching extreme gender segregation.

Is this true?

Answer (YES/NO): NO